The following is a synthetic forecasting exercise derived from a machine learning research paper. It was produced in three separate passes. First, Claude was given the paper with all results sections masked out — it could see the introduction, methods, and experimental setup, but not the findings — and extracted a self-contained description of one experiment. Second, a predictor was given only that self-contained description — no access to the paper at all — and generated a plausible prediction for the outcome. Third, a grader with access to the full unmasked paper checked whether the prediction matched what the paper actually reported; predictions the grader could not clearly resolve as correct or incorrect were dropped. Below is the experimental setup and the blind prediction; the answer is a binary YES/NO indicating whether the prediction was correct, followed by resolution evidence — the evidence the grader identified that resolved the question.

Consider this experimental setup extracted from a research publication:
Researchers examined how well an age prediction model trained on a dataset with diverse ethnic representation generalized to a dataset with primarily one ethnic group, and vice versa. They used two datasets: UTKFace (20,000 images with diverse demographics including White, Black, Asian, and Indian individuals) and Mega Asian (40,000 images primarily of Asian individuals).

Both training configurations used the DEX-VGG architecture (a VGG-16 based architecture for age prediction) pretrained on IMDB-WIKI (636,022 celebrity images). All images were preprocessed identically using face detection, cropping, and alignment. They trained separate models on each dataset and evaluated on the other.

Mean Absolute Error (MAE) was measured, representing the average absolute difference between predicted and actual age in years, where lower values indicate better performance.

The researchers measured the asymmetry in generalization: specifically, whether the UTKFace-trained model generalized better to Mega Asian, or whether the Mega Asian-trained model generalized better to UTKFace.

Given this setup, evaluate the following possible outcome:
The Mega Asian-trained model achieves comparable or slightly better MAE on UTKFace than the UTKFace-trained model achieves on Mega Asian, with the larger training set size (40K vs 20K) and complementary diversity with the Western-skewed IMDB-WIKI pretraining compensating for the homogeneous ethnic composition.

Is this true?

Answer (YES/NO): NO